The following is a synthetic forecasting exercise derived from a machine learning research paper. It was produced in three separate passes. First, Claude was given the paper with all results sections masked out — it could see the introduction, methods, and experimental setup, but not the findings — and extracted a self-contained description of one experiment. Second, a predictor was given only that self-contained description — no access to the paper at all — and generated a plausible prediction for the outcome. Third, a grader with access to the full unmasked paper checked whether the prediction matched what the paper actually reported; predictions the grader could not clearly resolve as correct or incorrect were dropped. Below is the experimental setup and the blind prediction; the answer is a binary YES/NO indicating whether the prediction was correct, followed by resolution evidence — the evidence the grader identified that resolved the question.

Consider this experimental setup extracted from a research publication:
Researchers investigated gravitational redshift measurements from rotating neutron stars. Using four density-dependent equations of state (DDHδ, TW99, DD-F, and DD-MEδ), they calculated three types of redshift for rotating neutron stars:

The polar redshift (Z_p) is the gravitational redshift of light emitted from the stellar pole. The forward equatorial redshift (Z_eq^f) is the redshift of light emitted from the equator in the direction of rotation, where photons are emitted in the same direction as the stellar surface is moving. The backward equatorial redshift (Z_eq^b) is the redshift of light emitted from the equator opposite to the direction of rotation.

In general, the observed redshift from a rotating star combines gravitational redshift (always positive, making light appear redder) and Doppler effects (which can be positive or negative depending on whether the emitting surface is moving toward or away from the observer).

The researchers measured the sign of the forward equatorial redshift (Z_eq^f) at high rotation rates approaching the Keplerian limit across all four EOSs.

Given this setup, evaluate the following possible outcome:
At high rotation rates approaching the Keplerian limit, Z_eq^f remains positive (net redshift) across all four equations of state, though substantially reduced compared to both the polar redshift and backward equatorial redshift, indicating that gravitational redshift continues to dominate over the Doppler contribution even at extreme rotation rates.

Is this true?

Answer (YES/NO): NO